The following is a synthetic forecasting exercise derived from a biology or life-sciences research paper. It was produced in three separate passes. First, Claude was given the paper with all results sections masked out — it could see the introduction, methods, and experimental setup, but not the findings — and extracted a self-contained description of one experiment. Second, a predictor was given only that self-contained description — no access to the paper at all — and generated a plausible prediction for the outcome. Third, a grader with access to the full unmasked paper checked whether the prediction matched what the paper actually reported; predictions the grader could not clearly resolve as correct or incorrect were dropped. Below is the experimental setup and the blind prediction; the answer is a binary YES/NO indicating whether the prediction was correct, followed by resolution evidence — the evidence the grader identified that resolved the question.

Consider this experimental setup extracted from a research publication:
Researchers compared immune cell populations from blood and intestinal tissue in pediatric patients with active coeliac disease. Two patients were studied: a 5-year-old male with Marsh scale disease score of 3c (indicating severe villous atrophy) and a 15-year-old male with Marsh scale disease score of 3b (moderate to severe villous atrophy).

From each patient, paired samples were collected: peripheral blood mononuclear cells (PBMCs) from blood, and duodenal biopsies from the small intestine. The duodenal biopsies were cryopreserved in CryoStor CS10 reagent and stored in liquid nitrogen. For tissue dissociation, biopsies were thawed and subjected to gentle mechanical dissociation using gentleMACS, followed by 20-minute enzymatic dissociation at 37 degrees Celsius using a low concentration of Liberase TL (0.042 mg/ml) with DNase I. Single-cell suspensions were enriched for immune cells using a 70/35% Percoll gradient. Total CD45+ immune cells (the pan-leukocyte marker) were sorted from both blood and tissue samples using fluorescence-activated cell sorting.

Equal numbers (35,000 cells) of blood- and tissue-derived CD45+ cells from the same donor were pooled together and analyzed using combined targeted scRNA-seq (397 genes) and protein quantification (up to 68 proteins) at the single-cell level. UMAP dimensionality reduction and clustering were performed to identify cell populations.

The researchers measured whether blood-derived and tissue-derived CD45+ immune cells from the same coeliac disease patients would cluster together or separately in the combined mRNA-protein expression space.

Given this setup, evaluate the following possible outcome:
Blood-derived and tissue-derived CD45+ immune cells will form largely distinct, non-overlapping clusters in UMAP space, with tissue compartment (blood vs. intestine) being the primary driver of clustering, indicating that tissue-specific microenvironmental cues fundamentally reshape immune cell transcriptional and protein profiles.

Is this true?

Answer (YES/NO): YES